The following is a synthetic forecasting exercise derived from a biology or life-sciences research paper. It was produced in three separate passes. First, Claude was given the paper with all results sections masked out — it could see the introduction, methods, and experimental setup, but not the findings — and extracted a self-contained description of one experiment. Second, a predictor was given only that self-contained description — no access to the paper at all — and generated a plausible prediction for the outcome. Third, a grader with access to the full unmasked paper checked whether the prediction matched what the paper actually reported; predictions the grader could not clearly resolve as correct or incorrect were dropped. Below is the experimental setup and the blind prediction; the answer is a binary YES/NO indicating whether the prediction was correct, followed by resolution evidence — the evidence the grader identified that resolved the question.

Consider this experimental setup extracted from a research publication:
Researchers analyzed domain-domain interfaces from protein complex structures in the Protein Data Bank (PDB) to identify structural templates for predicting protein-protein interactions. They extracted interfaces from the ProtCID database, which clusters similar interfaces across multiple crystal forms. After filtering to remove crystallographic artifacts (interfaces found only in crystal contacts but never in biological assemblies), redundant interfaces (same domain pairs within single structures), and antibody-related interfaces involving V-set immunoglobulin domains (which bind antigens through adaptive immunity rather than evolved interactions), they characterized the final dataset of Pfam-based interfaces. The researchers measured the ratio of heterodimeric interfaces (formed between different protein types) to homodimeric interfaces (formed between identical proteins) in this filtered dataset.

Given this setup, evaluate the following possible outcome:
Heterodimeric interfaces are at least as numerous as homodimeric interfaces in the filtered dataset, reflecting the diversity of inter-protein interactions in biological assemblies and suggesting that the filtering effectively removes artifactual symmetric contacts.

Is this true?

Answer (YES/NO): YES